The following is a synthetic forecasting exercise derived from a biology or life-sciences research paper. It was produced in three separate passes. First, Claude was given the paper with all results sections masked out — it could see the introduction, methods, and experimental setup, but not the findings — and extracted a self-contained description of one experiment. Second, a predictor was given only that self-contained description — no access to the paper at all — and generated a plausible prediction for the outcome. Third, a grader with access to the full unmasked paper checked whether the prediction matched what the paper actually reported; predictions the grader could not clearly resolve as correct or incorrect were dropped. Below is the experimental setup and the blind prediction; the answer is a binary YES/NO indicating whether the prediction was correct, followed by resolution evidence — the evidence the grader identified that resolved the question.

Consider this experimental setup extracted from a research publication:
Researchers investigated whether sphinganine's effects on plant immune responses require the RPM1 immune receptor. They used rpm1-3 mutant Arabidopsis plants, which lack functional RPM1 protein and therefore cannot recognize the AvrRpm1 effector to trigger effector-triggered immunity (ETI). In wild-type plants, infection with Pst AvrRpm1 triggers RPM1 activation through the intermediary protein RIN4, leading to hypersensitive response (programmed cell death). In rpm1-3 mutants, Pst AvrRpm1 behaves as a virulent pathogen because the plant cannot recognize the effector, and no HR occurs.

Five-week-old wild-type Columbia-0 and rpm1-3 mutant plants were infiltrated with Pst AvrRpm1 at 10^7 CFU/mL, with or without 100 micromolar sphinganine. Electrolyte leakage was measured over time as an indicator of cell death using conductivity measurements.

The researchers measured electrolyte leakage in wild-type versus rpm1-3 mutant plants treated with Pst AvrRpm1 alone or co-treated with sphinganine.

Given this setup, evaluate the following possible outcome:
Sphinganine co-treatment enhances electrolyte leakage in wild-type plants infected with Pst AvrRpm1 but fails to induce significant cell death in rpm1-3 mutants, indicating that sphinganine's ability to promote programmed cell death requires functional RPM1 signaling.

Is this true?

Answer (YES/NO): NO